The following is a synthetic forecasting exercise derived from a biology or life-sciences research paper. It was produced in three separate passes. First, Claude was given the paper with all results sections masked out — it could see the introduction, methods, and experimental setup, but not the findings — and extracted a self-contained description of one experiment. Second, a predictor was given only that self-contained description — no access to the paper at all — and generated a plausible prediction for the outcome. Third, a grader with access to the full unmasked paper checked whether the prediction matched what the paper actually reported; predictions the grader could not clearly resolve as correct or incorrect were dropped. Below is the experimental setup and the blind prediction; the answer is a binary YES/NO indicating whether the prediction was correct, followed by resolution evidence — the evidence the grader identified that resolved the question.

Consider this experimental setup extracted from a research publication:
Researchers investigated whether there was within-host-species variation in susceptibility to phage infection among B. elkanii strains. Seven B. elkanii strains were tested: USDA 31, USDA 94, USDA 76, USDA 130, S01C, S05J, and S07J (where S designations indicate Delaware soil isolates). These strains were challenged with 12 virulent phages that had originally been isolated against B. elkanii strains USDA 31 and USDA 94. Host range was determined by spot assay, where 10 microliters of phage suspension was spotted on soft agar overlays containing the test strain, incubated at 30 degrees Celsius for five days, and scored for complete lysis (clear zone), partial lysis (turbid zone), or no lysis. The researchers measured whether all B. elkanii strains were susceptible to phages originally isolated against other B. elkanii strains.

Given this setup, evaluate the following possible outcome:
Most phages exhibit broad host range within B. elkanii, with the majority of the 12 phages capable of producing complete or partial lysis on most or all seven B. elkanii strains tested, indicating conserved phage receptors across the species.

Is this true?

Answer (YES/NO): NO